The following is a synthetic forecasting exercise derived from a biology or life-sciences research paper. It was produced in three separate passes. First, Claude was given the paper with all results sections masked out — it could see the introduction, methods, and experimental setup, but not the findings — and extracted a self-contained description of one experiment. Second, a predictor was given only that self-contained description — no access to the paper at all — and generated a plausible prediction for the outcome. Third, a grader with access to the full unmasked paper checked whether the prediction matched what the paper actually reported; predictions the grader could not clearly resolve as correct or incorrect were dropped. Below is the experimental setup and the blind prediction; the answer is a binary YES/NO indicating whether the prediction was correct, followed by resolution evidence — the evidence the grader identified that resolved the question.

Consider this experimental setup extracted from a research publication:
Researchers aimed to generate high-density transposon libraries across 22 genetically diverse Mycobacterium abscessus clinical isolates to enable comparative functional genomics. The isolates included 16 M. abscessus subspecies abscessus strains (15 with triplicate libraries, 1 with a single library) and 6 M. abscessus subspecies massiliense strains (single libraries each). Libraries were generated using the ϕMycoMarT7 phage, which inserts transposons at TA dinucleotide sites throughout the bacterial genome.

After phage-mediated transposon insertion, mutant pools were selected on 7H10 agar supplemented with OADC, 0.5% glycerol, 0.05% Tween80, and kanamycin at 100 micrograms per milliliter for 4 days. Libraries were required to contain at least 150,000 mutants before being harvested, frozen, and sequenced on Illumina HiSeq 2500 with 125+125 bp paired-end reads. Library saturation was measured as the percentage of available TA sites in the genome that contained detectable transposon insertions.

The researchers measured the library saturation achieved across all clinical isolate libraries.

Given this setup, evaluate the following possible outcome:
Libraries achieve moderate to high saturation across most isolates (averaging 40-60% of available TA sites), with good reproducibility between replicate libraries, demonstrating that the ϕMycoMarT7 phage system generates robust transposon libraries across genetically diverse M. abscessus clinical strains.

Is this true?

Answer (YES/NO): YES